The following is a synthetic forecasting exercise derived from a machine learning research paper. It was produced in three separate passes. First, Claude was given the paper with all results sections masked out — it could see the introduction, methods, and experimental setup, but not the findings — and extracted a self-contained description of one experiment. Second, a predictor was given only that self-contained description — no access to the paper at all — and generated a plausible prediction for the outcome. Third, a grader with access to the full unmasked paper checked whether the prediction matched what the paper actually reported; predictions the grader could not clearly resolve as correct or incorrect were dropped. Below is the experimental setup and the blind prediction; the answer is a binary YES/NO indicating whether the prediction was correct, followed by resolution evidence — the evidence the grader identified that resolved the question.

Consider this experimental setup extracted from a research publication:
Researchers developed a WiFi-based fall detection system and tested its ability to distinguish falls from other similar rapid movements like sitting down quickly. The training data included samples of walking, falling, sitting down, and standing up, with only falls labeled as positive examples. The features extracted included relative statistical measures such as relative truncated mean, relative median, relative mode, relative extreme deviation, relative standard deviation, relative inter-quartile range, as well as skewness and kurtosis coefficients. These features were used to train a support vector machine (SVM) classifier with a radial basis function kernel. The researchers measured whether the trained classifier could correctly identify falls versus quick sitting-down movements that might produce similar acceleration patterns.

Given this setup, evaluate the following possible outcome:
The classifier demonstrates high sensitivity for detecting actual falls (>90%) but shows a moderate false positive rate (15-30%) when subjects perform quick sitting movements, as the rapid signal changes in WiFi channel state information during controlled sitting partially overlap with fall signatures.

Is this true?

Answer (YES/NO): NO